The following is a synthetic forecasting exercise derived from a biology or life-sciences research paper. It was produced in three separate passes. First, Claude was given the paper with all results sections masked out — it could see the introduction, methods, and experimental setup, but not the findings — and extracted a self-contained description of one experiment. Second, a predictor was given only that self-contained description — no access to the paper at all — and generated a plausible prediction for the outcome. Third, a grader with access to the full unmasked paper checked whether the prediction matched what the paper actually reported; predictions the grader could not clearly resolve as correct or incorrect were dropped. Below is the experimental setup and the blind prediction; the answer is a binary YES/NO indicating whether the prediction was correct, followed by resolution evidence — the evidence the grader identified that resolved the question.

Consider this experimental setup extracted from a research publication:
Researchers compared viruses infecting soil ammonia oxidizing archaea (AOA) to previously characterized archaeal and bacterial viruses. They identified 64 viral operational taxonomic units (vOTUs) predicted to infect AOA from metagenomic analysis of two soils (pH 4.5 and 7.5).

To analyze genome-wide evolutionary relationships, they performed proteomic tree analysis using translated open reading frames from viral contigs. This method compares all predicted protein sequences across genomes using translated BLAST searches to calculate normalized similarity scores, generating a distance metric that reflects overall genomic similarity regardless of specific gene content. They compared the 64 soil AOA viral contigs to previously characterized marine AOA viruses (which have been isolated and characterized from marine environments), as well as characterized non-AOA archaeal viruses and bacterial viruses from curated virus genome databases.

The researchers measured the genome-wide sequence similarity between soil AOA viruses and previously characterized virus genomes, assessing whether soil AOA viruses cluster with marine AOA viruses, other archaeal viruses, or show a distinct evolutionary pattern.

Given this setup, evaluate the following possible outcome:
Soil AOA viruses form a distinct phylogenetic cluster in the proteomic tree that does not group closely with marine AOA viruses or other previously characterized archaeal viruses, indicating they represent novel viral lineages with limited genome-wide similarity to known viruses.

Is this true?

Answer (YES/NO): YES